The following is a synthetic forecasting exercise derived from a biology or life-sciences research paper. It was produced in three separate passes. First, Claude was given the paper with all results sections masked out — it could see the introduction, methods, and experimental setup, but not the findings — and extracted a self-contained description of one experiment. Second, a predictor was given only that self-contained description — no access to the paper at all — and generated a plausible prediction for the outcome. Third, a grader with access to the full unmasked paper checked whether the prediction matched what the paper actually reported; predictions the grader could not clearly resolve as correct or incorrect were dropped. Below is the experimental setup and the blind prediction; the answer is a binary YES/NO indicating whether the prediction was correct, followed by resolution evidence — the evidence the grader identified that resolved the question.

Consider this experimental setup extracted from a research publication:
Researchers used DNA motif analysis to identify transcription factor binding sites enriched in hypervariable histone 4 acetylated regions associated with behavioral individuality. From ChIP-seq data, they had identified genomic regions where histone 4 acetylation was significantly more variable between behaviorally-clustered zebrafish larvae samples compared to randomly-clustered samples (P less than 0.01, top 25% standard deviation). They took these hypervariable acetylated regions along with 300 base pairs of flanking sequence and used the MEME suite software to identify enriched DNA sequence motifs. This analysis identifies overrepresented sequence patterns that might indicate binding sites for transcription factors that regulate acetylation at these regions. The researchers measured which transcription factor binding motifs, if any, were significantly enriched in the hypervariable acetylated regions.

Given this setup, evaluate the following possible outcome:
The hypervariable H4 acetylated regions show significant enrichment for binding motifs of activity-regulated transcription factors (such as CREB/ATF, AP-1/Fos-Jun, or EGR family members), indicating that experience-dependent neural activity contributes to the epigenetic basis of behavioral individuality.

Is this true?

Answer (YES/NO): NO